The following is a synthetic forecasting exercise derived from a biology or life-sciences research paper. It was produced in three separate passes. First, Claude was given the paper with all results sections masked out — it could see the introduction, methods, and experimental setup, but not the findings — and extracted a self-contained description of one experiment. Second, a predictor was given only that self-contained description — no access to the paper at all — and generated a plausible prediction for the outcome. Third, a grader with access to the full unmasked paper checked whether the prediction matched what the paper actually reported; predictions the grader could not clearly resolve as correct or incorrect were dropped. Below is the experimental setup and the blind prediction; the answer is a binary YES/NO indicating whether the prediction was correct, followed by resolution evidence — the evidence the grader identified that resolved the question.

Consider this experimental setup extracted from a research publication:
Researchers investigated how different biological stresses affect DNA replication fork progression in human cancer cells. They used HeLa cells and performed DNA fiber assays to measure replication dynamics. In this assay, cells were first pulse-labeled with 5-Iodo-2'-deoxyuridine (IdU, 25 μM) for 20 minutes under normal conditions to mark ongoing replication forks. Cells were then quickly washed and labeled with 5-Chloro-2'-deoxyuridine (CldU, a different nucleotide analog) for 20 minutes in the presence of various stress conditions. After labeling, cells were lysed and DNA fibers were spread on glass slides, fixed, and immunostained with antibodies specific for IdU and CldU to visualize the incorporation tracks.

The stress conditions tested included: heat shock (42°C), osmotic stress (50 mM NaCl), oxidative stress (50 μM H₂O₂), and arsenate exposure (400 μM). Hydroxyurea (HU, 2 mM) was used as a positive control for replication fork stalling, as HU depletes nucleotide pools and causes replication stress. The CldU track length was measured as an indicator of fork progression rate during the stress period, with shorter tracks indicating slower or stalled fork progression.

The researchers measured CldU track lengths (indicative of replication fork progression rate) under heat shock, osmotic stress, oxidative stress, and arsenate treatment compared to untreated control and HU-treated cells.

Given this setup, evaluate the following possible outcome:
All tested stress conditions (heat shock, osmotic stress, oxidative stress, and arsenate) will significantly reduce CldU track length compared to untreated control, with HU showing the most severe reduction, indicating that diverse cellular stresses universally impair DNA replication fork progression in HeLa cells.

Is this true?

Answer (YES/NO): NO